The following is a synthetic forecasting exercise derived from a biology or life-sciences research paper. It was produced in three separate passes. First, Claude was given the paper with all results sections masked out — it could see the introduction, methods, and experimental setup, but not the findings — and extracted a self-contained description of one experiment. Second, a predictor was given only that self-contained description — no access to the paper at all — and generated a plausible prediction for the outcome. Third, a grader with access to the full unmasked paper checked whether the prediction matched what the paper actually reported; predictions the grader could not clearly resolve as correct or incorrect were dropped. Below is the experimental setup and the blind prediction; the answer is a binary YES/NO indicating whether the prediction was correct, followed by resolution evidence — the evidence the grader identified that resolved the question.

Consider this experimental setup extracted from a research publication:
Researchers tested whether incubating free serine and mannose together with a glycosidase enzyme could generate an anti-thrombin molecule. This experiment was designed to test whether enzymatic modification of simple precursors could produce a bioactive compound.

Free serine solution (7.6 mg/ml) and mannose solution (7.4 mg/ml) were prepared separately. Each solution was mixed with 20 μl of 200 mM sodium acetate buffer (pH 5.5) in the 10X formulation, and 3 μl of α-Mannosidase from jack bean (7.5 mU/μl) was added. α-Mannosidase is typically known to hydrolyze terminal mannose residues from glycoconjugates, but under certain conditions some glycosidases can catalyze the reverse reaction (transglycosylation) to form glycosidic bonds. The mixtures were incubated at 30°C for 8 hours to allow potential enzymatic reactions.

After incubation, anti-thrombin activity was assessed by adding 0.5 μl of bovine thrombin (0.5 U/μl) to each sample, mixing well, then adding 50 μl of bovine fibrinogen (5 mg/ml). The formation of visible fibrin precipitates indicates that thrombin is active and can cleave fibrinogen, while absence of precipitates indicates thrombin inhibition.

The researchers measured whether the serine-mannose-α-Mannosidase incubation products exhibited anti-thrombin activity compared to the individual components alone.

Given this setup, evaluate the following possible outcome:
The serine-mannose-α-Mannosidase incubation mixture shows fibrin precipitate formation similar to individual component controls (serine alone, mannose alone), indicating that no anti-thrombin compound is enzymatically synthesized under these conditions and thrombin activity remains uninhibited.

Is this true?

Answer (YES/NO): NO